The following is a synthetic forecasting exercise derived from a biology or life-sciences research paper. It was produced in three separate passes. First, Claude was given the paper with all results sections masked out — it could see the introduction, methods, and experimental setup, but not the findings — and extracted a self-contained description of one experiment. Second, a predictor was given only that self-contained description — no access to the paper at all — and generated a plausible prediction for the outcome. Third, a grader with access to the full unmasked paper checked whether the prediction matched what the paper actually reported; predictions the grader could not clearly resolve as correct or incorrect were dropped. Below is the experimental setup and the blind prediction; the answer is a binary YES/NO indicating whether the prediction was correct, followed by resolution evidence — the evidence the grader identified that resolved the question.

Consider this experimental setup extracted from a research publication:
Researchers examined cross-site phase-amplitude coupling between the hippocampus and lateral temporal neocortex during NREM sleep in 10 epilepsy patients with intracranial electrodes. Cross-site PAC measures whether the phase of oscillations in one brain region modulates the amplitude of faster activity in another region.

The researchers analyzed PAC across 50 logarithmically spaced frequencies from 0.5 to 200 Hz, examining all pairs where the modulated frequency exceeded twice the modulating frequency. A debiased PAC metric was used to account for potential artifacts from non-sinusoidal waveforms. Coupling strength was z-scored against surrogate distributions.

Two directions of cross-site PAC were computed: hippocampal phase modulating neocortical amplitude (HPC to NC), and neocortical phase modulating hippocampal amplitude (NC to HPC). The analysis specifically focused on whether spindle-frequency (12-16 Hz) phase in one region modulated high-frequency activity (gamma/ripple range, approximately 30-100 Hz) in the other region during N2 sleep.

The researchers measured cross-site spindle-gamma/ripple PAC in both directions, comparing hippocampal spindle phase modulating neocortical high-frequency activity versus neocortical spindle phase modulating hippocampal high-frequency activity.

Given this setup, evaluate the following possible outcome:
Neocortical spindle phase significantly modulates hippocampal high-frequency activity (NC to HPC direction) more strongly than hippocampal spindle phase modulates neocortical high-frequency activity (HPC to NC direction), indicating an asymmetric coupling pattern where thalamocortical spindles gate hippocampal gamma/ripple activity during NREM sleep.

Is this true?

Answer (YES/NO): NO